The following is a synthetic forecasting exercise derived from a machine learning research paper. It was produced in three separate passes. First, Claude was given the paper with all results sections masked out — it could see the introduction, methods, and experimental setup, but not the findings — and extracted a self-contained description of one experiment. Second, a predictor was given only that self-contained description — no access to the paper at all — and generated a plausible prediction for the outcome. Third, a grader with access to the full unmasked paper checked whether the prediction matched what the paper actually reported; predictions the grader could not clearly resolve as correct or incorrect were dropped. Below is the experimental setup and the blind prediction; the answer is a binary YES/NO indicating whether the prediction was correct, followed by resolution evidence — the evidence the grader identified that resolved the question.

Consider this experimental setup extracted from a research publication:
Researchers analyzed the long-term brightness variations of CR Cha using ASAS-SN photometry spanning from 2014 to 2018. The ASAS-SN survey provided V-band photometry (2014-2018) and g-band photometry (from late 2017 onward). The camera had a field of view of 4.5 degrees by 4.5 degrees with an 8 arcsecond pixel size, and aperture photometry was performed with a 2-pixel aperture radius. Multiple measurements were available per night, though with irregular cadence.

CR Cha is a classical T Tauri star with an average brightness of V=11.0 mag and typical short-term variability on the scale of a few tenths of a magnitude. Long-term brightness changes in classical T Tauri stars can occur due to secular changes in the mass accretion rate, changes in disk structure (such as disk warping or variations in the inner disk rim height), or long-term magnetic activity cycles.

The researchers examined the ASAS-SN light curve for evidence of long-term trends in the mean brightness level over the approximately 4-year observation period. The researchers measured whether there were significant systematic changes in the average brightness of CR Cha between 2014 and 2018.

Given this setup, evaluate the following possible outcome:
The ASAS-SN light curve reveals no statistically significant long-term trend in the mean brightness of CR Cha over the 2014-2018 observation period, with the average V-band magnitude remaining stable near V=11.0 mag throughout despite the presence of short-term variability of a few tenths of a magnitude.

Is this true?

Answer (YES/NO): NO